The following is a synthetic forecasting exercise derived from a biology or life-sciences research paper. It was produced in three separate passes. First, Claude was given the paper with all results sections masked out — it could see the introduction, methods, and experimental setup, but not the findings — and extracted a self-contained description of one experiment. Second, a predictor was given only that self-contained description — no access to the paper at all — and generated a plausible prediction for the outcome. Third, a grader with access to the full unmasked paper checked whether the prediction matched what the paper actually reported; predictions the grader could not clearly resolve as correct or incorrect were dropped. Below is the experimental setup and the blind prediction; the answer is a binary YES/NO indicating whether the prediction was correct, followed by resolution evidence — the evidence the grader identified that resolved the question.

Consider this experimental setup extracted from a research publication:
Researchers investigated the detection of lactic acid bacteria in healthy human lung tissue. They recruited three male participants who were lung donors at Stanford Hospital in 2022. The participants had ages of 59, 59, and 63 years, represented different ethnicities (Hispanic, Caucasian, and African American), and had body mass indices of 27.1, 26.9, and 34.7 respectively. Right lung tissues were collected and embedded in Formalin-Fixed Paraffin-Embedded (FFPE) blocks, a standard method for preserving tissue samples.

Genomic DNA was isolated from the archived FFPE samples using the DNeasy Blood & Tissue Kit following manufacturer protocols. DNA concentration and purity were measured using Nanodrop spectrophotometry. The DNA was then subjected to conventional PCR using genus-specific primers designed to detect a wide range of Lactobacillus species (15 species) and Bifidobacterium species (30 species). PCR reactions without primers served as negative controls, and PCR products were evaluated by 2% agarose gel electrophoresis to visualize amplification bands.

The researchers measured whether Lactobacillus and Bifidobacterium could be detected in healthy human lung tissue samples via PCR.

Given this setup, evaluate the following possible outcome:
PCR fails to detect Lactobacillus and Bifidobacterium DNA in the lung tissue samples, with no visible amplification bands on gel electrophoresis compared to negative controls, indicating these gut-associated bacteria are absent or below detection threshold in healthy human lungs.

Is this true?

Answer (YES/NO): NO